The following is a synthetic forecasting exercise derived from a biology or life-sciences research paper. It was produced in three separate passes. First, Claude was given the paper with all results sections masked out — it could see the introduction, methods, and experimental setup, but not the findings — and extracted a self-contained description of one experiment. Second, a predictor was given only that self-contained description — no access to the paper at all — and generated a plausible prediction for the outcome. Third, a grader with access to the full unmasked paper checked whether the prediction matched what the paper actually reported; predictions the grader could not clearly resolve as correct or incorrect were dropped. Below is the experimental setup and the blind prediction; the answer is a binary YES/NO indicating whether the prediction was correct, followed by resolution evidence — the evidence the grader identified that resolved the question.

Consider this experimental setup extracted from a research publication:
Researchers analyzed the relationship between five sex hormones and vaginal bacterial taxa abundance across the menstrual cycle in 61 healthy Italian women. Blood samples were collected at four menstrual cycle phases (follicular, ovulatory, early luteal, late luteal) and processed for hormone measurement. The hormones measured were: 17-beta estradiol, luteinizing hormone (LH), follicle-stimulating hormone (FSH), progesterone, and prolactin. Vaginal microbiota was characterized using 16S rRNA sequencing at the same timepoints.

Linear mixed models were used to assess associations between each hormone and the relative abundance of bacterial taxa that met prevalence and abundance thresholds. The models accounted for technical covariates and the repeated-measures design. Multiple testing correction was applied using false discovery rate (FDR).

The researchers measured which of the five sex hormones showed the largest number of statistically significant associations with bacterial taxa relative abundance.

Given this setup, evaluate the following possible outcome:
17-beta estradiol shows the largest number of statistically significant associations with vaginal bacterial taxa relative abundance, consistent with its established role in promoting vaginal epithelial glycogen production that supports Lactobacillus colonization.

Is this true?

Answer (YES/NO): YES